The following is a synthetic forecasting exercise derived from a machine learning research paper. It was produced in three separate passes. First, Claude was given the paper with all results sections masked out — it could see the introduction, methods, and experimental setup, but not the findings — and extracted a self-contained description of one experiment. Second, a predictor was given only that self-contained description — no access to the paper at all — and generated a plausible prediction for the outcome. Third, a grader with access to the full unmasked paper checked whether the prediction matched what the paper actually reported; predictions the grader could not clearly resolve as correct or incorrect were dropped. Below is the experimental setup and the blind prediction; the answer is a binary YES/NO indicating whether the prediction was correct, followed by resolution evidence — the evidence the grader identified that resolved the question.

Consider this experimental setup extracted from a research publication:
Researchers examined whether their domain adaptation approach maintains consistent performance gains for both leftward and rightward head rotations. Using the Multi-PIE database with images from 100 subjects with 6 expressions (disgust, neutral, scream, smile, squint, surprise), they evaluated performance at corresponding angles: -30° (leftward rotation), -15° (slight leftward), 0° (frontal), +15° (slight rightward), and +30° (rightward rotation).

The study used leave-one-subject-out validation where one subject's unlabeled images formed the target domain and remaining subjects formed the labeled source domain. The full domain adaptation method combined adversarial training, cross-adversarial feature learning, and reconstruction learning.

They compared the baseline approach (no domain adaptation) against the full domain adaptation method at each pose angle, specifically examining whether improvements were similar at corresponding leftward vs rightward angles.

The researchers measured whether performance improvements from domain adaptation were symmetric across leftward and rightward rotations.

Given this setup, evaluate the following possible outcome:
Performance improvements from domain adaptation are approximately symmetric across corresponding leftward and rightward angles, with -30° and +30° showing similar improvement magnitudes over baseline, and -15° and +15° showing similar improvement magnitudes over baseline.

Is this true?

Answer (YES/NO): YES